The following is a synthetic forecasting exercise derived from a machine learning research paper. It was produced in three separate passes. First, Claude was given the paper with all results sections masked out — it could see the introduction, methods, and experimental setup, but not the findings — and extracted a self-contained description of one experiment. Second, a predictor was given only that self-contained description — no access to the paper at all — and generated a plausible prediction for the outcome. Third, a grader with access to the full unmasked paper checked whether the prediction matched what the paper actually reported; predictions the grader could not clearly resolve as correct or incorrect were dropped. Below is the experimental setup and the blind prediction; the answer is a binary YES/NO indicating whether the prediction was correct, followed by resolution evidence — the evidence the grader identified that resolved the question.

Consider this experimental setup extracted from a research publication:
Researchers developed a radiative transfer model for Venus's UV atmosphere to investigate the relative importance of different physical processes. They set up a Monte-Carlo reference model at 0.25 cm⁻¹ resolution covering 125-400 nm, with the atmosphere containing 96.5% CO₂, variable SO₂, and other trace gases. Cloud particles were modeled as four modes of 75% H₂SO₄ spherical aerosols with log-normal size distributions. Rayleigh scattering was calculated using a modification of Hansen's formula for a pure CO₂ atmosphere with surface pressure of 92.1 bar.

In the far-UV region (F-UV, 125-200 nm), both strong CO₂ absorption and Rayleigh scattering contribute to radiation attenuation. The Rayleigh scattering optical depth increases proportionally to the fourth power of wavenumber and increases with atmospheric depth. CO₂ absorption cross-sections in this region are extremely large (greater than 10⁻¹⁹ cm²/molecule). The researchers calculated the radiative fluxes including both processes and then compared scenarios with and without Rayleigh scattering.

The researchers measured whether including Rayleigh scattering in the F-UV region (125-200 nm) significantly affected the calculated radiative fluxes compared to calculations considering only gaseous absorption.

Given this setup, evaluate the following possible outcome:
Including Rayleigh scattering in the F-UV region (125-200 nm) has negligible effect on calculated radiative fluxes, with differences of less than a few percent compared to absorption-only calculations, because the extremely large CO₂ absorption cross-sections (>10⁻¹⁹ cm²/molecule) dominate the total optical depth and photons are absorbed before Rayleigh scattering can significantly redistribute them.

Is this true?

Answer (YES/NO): YES